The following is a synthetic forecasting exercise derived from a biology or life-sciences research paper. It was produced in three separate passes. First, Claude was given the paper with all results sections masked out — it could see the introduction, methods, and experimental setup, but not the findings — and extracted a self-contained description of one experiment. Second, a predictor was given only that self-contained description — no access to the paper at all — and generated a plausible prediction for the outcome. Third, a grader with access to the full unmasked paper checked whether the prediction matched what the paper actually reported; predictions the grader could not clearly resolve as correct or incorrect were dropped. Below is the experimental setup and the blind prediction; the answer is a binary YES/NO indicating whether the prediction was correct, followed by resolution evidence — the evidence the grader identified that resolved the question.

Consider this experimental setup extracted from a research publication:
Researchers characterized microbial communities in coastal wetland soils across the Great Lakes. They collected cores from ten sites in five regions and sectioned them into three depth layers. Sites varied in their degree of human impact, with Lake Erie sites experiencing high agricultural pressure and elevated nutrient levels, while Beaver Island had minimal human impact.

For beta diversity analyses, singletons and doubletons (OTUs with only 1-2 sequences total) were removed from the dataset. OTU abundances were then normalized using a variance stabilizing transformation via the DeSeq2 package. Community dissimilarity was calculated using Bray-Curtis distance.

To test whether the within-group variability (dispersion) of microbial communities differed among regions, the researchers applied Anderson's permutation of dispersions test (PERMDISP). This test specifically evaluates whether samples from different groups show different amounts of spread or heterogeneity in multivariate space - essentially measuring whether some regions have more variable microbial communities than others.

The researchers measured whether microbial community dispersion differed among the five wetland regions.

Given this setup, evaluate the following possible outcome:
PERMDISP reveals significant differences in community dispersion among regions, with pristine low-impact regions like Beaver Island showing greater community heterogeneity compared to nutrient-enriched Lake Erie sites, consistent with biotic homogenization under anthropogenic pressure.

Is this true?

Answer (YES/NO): NO